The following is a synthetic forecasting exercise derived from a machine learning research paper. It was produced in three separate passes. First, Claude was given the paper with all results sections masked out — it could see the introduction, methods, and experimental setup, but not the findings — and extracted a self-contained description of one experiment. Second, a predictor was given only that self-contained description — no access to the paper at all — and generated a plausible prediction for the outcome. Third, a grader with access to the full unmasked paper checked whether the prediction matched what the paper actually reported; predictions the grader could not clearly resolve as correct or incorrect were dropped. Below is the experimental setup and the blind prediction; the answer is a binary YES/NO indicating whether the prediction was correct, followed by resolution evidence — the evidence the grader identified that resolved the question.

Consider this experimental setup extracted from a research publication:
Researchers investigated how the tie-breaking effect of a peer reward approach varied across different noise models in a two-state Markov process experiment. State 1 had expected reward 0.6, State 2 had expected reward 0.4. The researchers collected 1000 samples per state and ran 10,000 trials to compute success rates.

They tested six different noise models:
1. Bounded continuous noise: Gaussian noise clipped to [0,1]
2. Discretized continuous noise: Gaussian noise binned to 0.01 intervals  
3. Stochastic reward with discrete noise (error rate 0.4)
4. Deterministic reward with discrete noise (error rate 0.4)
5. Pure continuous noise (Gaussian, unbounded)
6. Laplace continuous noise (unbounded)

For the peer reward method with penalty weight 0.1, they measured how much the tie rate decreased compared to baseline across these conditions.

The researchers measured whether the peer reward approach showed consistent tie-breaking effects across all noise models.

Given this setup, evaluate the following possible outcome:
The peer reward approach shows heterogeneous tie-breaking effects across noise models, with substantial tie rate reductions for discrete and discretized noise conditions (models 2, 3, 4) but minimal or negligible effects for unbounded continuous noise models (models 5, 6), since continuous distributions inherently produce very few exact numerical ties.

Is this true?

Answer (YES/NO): YES